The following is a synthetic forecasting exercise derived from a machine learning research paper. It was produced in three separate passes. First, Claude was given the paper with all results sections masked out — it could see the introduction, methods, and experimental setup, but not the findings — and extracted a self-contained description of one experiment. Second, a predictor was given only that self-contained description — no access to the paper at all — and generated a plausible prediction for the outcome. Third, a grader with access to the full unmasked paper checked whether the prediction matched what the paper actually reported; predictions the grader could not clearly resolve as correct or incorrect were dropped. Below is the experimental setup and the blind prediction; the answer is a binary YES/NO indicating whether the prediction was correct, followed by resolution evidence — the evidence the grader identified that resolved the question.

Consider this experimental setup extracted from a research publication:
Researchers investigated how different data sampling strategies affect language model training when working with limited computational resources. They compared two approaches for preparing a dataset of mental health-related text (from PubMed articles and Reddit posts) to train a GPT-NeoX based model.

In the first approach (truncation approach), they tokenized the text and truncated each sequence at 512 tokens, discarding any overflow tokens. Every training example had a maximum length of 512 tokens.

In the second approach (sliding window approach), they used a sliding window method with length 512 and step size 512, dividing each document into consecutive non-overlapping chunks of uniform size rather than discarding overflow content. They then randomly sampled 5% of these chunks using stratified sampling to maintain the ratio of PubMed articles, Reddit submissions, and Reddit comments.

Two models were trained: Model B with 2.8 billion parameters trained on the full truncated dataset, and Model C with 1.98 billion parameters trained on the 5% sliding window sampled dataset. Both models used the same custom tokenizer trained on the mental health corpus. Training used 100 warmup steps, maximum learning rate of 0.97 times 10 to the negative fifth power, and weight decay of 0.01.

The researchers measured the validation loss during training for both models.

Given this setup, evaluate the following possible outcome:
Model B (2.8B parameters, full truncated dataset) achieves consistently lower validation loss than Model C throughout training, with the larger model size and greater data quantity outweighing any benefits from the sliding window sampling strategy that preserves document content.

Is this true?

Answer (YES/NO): NO